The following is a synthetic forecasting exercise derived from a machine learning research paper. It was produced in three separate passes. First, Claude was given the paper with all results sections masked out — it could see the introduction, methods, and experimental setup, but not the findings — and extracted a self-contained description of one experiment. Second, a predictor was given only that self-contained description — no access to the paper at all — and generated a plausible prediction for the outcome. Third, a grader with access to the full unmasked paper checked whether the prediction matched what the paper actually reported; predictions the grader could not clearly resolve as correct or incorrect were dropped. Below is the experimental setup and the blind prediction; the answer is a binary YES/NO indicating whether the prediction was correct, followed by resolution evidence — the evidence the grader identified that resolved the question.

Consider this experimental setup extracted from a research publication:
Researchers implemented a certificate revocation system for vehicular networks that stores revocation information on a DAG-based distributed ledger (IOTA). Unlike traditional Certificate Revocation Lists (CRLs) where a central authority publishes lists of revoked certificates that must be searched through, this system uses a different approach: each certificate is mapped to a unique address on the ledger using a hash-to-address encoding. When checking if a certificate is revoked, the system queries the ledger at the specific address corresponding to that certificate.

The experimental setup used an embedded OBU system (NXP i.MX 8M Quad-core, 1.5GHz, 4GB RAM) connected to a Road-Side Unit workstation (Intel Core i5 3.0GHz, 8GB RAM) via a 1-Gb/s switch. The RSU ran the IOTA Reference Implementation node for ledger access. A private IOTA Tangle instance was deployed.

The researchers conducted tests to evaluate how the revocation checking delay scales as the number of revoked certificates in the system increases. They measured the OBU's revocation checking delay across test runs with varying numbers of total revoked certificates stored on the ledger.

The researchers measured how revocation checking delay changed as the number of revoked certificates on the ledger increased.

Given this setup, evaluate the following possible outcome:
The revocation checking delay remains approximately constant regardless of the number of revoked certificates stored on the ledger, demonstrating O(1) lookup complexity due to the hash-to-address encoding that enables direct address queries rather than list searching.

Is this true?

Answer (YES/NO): YES